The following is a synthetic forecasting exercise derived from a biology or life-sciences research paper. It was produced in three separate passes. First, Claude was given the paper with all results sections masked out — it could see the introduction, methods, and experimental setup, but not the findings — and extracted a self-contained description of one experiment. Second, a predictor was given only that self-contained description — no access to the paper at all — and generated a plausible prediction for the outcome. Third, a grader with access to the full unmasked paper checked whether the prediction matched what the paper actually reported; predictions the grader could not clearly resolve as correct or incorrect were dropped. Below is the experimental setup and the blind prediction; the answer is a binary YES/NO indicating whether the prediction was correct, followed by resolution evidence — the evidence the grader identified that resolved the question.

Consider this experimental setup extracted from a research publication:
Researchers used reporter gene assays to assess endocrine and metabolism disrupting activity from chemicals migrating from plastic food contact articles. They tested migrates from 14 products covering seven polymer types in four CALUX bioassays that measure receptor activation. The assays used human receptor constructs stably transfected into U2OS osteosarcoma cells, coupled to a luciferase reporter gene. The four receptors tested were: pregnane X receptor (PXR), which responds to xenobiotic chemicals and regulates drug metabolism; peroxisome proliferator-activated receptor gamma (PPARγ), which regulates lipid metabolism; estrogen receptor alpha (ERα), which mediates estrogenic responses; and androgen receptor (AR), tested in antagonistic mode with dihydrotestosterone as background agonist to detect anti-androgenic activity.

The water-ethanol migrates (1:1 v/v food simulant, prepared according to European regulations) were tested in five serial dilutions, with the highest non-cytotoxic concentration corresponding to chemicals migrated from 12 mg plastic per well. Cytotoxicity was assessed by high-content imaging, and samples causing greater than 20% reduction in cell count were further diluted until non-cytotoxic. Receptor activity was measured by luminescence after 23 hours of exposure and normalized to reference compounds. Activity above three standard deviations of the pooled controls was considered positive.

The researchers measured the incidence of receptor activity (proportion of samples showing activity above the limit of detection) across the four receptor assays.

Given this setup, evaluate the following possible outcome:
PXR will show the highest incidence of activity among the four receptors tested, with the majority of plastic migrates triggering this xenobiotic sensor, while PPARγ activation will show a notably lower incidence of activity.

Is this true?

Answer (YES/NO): NO